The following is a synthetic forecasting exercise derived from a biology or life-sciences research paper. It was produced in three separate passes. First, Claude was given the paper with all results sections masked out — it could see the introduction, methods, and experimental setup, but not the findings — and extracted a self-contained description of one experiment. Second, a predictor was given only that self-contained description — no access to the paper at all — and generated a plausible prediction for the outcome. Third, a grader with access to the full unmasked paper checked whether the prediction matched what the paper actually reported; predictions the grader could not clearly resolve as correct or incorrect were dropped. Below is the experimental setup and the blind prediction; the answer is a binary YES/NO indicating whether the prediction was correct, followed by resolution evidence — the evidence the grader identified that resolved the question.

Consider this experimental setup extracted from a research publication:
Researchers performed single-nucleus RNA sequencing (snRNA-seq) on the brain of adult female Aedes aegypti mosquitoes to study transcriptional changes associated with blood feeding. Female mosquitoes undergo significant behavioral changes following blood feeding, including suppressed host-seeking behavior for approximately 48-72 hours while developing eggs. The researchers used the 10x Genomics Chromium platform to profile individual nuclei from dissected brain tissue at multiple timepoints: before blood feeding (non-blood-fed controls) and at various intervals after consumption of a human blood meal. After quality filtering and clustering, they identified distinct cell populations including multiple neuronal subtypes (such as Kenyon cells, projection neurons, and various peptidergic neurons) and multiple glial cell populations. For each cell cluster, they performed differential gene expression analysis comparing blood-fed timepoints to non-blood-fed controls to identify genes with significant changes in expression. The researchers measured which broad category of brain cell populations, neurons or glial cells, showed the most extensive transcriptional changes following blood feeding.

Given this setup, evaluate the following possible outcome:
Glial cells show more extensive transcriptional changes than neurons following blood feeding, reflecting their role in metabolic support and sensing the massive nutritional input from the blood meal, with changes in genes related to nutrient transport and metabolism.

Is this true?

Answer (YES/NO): NO